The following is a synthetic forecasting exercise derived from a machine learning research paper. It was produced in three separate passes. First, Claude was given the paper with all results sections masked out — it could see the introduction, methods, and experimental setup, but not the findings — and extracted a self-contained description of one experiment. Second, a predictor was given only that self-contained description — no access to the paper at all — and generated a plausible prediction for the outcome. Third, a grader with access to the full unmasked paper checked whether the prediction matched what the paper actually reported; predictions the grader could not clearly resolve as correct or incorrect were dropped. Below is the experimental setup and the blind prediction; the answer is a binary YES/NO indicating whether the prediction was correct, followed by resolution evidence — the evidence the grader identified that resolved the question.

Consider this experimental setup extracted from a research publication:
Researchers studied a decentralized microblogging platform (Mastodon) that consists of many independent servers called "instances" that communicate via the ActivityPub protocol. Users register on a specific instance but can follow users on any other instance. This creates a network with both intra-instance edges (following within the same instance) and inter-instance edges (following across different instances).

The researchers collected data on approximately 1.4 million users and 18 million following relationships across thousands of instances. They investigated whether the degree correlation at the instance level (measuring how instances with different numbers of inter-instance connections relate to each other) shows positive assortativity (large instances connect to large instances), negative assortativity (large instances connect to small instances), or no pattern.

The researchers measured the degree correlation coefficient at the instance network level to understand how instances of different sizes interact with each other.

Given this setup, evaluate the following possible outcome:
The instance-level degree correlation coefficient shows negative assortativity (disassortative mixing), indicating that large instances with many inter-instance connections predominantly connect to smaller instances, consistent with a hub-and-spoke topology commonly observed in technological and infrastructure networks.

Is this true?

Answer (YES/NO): YES